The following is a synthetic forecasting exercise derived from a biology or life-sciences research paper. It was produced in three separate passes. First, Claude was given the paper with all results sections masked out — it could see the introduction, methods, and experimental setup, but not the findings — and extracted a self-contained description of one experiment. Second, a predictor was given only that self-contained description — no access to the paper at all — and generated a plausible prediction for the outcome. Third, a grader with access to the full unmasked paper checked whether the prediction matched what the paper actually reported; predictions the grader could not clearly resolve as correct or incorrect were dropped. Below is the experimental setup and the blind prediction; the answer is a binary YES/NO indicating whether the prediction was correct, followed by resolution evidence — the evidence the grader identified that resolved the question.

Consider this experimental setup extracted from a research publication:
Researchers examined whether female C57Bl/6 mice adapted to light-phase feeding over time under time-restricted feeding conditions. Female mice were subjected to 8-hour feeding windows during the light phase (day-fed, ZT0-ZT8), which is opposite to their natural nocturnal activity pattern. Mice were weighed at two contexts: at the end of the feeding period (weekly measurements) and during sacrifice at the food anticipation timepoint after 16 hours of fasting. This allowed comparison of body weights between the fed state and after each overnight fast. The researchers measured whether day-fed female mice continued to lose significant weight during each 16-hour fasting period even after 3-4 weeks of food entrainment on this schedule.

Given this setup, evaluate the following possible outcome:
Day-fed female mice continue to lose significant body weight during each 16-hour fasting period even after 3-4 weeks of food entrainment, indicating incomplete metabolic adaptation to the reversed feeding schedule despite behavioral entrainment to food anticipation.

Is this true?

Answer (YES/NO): YES